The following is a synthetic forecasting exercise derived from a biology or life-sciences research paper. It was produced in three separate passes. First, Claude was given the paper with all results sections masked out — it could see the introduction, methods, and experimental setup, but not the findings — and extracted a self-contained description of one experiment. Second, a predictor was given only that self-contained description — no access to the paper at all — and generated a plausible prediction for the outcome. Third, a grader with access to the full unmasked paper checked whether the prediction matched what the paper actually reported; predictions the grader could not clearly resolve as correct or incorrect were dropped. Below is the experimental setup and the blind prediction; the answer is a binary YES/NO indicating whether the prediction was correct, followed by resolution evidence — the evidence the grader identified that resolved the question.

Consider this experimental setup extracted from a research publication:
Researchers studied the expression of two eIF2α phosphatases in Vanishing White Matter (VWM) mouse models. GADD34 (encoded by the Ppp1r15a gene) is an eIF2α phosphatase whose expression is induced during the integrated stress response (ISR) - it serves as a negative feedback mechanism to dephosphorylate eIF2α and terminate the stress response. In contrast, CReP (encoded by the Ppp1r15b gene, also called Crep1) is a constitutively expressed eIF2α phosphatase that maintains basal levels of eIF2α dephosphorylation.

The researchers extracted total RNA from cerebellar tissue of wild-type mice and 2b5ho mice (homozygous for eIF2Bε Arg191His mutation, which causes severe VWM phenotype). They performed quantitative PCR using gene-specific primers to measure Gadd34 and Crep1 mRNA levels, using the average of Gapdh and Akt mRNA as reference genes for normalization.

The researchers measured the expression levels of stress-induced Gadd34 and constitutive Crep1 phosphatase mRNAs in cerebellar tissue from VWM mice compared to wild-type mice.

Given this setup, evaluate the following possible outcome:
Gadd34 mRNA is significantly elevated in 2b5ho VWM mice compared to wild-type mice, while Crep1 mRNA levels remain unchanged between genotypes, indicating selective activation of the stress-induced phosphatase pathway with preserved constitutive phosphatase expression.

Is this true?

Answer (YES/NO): YES